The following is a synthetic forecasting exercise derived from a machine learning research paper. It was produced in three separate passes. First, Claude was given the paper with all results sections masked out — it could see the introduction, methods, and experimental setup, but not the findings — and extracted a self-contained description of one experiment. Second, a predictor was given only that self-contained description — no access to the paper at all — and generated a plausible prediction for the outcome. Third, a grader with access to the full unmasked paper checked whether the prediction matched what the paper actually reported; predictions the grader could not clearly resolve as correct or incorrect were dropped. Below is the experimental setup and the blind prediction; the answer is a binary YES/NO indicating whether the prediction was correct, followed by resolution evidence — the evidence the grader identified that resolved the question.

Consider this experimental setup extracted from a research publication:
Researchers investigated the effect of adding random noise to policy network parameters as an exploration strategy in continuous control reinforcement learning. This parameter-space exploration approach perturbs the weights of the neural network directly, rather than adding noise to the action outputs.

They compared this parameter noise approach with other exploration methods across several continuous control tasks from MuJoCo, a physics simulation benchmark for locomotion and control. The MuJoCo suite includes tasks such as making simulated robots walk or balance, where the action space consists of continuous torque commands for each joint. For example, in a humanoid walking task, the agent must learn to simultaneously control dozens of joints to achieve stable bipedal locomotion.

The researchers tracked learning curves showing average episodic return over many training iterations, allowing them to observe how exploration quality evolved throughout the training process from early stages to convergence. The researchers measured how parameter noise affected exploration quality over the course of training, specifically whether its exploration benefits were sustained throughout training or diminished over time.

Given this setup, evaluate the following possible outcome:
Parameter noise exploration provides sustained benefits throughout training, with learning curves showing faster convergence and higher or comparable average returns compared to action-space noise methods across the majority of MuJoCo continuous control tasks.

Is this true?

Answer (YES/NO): NO